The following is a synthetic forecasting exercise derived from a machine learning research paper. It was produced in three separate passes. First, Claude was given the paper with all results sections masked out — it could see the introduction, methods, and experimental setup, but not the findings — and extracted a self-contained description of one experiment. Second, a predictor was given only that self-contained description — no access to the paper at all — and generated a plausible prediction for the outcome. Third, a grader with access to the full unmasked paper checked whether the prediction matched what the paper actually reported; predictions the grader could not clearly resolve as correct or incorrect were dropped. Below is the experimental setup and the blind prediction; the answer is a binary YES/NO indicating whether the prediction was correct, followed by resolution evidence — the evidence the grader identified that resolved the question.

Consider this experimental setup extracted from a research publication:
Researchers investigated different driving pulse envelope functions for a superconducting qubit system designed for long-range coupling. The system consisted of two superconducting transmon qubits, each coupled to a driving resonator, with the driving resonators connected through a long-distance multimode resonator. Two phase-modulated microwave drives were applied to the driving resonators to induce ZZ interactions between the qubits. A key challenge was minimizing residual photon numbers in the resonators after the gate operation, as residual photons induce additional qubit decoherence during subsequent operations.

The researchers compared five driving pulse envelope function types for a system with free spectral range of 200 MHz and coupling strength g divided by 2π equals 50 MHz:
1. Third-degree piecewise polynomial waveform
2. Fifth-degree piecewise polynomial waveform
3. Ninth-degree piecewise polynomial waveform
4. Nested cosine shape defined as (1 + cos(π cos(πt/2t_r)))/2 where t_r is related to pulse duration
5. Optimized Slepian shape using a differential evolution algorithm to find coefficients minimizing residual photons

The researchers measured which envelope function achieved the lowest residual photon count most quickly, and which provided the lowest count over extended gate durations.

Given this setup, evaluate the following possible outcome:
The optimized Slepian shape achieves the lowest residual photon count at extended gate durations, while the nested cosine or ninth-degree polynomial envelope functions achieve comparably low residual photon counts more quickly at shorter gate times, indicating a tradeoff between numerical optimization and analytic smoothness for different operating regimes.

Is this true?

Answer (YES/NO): NO